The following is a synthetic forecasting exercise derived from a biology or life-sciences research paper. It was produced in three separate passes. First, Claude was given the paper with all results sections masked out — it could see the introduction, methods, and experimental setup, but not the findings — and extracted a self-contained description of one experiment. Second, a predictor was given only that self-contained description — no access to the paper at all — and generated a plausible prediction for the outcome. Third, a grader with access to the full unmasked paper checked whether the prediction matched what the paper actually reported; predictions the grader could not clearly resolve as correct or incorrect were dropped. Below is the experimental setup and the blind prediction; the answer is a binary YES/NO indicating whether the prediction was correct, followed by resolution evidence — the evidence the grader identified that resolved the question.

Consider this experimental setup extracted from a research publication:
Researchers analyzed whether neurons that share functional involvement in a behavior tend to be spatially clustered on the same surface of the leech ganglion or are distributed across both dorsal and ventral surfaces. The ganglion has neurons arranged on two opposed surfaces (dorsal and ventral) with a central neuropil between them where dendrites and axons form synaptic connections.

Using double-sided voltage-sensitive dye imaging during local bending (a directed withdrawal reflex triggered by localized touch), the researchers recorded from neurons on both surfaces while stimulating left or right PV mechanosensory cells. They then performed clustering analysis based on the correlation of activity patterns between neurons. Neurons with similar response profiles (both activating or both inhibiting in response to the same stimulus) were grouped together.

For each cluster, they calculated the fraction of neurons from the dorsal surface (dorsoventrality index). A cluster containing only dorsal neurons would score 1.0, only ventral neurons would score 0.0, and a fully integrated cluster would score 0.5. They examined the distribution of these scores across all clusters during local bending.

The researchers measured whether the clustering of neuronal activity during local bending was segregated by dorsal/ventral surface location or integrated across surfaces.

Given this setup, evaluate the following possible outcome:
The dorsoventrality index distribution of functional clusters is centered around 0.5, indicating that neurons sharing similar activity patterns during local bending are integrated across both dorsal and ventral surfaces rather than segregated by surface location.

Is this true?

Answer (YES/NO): NO